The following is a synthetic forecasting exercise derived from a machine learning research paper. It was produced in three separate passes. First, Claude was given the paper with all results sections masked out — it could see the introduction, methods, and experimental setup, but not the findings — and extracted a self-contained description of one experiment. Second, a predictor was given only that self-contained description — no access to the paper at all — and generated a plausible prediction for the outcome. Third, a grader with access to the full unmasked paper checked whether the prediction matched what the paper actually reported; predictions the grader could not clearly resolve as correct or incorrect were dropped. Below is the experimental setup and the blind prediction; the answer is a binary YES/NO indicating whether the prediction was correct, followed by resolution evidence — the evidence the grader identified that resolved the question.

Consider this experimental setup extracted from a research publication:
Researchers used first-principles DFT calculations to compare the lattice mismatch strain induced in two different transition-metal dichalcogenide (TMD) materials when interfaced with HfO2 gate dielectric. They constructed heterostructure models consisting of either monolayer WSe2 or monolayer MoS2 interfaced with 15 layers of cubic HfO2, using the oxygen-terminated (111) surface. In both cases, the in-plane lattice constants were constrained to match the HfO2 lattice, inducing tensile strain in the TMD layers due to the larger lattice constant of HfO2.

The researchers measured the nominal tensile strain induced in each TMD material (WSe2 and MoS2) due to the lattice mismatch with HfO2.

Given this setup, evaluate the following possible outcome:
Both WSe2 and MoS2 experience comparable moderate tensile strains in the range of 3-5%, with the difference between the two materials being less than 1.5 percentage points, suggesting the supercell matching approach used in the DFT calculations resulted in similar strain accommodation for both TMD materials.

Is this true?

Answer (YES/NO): NO